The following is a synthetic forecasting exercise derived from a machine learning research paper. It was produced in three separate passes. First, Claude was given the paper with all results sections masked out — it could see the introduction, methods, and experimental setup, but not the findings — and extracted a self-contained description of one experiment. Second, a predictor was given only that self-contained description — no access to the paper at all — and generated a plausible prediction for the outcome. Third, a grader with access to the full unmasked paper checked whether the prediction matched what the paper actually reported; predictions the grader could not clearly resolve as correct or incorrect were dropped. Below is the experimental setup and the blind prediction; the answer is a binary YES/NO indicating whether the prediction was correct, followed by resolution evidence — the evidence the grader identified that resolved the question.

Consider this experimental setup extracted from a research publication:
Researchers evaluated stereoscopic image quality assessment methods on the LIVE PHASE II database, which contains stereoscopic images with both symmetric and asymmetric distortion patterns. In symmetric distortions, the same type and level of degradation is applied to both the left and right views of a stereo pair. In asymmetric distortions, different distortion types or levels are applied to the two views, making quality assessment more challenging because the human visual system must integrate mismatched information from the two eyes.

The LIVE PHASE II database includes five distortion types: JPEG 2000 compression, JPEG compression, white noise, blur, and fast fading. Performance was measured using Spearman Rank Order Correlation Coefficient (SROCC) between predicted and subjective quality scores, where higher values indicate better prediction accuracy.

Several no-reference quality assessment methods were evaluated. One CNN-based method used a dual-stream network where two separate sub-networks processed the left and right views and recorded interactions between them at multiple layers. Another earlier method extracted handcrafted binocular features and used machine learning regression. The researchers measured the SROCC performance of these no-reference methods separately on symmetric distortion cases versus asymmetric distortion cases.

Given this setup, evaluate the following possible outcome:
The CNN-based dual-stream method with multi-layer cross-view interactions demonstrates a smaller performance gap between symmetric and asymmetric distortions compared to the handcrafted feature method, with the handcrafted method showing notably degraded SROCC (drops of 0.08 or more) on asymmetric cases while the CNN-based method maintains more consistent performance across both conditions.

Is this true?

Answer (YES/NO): NO